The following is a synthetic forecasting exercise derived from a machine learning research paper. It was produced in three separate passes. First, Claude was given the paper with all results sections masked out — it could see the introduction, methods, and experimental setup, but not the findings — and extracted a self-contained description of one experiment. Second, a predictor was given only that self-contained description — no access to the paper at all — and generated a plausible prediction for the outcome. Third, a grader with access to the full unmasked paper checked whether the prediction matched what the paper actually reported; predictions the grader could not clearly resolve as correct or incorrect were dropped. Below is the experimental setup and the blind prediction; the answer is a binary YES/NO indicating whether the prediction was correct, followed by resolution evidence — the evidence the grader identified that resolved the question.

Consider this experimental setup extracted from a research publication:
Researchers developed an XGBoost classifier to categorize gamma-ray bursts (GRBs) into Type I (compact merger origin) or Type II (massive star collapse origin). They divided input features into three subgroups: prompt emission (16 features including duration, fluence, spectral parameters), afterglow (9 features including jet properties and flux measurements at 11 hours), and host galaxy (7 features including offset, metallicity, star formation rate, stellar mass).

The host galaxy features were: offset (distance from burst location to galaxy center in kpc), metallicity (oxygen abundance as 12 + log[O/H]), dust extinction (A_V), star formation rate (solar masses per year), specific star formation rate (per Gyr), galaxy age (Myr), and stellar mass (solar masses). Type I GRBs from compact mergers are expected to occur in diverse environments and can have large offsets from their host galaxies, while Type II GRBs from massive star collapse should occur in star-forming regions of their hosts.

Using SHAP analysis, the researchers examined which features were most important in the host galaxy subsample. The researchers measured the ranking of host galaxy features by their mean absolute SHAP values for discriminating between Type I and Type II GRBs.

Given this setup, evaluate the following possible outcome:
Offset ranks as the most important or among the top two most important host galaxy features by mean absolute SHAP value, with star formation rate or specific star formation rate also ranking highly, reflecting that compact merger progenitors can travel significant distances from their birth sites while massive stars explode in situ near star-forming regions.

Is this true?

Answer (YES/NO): YES